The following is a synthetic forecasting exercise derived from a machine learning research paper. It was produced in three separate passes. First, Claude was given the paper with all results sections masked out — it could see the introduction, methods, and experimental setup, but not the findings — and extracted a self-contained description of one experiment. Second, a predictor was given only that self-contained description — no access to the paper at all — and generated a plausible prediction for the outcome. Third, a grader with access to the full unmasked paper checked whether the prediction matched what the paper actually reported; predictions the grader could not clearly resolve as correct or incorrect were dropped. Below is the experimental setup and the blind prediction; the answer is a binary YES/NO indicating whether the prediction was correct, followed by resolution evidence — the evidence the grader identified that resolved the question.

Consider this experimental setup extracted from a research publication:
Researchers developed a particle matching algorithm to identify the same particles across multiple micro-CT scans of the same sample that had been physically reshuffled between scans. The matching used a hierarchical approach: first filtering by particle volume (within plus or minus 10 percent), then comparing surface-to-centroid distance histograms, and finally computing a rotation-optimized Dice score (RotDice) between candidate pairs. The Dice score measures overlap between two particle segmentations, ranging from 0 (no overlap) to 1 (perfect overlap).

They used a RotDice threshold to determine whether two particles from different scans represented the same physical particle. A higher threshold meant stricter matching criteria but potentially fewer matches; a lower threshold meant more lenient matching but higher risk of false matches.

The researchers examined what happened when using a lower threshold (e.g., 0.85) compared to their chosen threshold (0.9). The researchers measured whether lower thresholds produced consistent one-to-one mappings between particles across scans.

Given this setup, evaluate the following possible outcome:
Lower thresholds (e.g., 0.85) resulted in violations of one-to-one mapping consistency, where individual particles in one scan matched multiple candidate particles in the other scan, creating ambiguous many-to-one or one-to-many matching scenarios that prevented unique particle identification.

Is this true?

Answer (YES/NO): YES